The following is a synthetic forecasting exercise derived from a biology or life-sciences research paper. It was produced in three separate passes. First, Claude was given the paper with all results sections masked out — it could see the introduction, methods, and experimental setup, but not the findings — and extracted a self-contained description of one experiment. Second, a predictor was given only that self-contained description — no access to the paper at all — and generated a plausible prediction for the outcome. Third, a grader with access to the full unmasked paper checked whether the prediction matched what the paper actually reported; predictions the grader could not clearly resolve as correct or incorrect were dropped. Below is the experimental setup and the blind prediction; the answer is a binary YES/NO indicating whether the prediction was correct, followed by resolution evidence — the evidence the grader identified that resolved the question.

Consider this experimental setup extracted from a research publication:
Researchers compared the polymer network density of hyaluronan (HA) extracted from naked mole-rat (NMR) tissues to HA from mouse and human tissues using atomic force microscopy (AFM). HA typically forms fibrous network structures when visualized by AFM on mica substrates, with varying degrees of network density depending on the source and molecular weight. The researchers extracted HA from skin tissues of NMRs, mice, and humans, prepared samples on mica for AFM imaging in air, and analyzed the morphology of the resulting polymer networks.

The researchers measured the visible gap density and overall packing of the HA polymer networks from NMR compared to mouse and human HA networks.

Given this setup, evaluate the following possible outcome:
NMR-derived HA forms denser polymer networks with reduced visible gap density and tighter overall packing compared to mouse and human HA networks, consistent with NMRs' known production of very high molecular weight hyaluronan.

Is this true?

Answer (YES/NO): YES